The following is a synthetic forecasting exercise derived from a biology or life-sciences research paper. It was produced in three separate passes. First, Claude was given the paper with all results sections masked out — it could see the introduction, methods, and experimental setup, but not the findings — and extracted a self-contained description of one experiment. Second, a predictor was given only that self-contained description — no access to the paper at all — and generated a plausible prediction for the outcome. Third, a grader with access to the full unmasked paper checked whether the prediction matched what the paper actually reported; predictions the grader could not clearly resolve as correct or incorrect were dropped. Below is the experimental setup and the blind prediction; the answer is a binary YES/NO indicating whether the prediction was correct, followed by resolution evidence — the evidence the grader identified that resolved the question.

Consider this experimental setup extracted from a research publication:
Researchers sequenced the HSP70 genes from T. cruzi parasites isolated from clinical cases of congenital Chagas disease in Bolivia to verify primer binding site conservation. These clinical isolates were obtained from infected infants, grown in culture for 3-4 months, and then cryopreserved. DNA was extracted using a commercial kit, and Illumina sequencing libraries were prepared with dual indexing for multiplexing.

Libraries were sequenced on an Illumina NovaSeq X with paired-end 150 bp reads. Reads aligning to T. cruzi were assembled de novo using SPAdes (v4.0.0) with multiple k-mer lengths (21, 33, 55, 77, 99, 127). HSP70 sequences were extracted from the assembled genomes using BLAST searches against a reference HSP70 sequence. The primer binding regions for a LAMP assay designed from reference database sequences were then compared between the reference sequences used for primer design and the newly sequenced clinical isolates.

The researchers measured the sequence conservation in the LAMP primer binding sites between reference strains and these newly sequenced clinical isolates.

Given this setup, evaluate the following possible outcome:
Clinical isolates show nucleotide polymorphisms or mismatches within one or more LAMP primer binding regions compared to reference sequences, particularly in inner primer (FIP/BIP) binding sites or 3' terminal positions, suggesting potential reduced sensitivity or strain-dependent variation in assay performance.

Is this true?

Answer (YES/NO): NO